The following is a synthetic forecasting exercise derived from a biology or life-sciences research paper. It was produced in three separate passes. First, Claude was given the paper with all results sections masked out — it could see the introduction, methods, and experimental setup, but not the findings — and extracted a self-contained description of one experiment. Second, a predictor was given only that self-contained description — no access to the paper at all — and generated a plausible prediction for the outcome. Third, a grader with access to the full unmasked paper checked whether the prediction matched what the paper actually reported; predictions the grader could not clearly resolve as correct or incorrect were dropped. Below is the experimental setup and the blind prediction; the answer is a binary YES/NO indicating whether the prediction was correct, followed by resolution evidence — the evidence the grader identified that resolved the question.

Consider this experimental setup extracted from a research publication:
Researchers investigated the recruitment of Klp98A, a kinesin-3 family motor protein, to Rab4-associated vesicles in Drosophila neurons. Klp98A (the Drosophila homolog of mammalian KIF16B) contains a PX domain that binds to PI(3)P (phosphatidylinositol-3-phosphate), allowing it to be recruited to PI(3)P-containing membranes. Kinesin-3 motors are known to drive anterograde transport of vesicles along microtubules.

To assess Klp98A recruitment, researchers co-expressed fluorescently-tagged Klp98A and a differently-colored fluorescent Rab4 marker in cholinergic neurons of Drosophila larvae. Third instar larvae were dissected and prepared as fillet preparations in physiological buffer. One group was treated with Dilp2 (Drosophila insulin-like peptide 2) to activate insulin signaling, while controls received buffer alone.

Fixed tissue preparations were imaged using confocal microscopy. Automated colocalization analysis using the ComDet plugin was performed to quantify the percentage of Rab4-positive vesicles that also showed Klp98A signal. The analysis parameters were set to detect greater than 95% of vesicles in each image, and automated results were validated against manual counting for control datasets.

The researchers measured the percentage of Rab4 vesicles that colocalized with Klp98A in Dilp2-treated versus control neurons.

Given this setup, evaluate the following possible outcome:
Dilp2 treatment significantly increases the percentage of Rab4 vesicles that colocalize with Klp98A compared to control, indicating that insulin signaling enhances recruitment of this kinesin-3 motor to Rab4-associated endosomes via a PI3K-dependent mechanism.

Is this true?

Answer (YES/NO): YES